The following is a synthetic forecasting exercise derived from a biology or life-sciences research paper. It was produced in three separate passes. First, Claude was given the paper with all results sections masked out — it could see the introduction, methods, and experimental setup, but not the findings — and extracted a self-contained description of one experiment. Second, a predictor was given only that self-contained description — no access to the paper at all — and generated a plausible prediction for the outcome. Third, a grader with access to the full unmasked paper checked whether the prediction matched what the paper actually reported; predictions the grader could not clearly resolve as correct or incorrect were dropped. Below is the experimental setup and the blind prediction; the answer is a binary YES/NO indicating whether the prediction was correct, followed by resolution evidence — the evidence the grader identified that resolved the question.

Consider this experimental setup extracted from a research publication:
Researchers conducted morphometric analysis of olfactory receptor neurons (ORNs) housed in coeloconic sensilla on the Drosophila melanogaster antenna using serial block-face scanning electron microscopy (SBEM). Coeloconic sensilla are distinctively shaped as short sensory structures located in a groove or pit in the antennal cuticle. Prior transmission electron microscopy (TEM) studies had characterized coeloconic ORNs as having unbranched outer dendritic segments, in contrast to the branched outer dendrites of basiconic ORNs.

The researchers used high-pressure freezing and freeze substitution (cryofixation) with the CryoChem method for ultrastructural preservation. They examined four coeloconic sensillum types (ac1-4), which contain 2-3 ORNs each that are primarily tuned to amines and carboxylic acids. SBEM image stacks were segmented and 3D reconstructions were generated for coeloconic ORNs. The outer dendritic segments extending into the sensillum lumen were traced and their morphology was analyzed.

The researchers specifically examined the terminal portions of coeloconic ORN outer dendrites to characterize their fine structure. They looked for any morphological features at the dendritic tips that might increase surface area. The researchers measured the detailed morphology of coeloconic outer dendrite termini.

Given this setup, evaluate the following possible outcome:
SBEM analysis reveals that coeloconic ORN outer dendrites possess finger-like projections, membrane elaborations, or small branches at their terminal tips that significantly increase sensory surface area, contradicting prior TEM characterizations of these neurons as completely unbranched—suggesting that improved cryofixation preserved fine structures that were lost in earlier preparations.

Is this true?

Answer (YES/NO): NO